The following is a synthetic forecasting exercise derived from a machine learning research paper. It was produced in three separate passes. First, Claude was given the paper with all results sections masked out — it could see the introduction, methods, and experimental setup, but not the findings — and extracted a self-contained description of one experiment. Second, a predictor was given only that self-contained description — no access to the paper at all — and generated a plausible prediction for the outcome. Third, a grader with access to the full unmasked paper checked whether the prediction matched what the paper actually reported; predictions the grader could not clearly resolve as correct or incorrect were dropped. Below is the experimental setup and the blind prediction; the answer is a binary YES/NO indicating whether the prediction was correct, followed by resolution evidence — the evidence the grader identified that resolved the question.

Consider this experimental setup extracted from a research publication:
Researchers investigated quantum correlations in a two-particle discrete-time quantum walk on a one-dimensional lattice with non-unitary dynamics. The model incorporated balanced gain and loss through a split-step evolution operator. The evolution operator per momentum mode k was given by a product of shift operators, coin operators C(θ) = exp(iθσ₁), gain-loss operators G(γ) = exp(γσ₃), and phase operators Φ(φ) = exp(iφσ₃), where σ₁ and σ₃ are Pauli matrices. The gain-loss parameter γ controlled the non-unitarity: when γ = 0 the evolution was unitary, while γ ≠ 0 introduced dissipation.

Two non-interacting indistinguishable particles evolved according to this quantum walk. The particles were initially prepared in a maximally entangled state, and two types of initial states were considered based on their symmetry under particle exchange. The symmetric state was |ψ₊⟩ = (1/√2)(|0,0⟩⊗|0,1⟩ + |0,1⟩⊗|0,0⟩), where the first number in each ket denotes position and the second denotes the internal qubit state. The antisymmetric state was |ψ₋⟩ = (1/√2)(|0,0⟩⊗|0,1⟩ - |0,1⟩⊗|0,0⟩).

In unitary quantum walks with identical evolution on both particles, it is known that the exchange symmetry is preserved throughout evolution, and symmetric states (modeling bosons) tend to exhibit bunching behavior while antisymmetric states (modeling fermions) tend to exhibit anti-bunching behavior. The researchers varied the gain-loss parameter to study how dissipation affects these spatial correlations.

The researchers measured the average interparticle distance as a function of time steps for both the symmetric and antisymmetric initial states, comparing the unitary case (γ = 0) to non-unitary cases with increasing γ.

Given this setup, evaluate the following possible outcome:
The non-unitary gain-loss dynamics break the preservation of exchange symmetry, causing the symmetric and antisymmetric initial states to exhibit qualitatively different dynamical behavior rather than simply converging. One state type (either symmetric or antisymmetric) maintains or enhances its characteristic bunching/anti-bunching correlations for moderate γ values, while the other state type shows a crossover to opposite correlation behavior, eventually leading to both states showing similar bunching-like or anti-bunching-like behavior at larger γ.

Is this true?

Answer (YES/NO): NO